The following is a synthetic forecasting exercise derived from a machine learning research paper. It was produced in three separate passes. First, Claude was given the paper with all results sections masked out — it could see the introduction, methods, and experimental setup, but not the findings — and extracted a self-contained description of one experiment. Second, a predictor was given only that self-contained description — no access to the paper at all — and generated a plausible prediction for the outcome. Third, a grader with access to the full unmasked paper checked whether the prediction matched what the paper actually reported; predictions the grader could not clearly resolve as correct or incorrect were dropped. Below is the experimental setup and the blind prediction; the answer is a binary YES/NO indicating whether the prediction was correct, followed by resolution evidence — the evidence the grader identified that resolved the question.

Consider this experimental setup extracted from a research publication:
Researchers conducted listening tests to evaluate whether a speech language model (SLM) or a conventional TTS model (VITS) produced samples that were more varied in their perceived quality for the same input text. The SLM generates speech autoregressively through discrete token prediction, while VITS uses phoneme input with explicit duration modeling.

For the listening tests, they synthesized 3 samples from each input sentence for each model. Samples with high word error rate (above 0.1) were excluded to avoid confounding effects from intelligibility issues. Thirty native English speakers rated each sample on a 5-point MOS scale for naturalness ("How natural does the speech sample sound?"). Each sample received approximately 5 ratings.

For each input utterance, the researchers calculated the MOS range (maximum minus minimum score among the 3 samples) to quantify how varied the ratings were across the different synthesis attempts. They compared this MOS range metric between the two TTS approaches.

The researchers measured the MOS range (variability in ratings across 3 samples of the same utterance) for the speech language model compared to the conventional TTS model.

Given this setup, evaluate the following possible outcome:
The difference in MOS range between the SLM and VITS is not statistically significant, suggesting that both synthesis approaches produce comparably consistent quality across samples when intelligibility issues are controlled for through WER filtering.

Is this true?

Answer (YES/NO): NO